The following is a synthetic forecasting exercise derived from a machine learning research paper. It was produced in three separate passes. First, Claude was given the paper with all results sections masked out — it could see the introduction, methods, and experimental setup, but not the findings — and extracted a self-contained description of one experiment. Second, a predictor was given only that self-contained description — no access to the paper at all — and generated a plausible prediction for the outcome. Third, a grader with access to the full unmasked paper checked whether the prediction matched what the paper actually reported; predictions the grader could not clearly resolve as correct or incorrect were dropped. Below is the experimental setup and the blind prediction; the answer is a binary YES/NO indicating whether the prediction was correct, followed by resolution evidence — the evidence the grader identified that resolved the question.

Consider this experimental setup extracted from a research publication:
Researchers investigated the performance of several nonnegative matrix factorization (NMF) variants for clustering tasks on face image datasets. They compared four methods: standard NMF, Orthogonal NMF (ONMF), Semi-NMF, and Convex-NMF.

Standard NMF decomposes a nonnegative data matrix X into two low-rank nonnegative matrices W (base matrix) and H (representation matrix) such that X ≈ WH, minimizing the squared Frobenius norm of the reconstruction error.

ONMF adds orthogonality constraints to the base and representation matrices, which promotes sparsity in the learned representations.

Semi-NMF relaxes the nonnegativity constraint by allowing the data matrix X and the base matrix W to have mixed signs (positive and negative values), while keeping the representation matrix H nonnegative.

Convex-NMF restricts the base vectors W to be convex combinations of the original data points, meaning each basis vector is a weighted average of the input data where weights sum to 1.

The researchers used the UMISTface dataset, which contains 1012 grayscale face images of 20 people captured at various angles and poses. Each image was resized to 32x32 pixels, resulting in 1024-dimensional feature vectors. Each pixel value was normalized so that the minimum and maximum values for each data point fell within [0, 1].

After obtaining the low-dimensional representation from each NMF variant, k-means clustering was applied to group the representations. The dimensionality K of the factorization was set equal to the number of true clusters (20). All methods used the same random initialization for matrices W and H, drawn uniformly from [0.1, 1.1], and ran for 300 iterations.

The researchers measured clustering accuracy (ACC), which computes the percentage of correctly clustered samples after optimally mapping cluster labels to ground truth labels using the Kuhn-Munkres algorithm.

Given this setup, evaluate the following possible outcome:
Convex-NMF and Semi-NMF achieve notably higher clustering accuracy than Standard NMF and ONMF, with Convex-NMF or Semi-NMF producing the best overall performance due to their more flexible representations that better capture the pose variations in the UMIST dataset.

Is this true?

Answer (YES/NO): NO